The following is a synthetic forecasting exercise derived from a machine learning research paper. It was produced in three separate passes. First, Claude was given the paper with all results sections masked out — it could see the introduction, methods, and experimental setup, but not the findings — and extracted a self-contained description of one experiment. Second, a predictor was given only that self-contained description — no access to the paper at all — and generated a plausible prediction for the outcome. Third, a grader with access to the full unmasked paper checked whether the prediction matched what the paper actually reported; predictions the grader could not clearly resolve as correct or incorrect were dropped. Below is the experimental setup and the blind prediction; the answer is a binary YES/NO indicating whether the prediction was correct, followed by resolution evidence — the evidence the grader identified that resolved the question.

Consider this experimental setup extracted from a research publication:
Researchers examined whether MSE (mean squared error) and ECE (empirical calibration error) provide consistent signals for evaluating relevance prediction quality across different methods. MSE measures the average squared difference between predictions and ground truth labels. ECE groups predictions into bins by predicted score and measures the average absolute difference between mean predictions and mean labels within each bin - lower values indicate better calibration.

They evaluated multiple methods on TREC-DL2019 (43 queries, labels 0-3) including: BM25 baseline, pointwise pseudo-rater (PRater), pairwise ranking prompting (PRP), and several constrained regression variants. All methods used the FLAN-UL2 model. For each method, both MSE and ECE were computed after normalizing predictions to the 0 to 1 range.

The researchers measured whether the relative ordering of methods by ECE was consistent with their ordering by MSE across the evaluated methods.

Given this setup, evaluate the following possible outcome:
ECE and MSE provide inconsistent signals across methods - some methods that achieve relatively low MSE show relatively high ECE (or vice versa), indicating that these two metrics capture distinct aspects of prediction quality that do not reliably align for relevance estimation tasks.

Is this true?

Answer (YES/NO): NO